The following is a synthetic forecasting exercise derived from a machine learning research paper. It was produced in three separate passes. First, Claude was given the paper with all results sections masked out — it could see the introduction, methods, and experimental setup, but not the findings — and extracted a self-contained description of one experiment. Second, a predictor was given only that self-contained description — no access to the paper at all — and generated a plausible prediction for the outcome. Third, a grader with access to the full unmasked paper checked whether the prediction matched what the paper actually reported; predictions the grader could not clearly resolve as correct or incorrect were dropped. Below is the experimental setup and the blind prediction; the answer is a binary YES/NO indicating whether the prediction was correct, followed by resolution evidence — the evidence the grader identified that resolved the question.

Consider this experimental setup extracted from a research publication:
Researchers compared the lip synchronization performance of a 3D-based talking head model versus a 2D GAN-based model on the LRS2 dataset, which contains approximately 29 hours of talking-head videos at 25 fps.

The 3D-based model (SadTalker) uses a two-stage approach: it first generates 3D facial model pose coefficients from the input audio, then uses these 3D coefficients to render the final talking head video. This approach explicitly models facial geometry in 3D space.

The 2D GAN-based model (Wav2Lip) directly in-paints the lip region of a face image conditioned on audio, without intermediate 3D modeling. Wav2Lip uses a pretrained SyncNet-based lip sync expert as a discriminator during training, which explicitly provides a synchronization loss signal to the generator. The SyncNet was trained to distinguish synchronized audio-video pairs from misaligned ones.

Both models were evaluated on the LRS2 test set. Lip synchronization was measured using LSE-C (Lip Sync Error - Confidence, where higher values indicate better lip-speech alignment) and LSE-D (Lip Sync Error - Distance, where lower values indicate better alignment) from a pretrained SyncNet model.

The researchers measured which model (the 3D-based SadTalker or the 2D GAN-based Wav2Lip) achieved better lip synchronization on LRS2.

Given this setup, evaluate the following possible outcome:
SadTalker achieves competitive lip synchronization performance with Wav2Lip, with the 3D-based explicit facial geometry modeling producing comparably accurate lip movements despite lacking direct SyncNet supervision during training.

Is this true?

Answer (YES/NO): NO